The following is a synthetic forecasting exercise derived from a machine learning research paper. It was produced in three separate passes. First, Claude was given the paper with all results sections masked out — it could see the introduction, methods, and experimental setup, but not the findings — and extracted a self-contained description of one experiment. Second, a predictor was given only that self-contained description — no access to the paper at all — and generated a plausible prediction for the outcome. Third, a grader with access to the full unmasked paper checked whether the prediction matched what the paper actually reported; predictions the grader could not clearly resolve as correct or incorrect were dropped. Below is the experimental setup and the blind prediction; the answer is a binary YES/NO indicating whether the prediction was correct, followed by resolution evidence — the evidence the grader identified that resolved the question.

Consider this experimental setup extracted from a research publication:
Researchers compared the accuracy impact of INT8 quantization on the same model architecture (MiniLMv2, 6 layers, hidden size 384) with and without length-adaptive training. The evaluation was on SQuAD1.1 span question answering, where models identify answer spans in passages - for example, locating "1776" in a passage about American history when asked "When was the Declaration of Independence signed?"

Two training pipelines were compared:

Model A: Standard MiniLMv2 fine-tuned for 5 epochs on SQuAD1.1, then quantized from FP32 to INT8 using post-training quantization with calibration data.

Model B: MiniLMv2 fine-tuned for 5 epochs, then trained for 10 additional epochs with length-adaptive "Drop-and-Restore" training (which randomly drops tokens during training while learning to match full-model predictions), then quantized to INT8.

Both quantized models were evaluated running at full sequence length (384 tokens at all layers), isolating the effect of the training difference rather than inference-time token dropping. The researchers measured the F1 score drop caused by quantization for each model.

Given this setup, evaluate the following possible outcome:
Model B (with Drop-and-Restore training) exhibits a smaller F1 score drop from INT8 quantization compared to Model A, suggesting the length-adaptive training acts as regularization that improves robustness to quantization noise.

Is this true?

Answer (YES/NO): NO